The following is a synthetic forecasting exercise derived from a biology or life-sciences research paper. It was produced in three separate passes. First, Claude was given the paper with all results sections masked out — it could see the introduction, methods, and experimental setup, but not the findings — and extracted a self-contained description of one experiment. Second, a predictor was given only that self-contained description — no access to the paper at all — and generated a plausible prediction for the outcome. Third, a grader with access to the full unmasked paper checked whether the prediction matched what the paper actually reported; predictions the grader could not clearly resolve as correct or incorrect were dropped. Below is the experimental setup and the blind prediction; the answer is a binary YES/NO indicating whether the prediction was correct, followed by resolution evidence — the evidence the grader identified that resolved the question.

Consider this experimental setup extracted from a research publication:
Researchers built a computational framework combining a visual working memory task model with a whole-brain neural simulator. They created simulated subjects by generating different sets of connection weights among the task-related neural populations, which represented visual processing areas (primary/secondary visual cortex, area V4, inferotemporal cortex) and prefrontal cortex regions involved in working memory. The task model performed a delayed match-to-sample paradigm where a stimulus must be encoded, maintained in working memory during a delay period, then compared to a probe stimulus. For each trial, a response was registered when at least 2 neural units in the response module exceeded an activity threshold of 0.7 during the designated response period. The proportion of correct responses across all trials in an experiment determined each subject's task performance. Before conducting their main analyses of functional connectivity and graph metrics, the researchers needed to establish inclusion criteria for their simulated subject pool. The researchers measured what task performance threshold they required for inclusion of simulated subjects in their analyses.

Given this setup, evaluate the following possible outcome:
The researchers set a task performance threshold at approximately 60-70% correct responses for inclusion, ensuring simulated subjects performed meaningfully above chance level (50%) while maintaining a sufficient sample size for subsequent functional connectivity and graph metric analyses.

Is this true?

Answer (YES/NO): YES